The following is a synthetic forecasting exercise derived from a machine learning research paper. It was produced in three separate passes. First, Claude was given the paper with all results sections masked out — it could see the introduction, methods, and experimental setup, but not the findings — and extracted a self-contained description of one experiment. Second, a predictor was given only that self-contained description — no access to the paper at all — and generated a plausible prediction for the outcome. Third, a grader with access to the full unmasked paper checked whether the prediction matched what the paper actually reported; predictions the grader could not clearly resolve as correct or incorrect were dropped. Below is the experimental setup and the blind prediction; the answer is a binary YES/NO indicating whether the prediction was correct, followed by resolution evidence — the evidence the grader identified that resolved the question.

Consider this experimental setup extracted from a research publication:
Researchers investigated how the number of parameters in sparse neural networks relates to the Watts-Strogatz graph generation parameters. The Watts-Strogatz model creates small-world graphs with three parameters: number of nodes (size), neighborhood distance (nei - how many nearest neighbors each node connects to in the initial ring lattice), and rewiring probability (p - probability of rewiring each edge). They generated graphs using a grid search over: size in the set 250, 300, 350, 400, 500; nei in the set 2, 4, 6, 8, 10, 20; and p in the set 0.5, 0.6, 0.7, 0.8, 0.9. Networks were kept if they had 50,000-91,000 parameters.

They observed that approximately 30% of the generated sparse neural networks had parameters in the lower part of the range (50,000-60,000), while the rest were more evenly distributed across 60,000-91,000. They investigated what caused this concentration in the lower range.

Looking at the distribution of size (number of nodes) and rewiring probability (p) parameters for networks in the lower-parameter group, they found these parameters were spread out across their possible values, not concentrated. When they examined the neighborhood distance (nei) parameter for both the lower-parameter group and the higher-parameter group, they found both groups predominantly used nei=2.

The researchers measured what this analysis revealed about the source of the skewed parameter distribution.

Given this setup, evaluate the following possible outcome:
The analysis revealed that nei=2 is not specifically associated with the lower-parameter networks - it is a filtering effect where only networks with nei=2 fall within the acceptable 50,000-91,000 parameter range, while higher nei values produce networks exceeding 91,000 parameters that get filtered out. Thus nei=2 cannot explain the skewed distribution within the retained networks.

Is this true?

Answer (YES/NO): NO